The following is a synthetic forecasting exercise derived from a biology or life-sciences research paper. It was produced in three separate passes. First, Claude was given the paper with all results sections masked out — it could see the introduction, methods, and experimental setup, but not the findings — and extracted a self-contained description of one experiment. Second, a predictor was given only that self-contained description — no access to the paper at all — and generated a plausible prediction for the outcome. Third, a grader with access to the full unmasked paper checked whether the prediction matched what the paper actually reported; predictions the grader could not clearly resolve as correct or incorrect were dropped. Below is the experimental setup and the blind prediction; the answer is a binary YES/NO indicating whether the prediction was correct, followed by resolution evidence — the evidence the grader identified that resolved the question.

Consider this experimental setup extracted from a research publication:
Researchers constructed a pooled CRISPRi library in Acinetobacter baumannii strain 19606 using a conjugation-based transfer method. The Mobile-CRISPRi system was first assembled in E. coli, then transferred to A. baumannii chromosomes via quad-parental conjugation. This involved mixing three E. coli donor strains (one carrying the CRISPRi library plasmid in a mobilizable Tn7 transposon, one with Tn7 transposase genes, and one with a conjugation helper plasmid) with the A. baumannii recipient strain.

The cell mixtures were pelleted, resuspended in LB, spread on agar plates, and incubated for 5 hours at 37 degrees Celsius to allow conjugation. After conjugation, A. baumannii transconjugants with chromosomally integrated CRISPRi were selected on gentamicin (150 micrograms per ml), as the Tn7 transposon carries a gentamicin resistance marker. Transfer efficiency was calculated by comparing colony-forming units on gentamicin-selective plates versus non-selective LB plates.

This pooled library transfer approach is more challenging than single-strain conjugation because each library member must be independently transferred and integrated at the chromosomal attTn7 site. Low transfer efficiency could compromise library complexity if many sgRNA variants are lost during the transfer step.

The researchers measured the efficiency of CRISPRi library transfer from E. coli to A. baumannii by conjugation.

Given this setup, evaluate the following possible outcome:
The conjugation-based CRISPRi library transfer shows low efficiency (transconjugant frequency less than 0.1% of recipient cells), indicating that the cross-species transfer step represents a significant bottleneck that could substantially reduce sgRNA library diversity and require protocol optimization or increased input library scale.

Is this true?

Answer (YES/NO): YES